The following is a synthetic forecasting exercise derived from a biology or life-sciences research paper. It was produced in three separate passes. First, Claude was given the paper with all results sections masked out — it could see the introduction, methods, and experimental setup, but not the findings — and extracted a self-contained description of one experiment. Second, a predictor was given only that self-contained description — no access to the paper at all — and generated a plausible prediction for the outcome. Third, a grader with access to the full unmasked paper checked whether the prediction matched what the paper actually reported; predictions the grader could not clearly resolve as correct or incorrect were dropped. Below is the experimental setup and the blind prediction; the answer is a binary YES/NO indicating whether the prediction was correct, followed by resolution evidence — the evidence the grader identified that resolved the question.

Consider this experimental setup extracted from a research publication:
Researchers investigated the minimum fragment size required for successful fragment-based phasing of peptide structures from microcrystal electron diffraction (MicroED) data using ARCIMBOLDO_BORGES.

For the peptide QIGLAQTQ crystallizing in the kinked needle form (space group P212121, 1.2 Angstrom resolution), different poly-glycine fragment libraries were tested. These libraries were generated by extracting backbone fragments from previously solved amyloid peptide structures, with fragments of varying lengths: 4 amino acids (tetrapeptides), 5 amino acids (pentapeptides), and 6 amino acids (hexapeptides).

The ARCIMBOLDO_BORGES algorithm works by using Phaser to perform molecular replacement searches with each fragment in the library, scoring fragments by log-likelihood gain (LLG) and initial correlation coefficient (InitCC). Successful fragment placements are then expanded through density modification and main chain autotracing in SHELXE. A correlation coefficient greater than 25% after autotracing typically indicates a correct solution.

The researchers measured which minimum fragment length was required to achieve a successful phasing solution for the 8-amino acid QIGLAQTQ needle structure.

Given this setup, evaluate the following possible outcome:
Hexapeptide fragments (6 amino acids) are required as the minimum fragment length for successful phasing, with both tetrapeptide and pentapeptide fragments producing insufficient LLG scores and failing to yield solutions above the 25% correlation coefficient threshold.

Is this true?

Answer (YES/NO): NO